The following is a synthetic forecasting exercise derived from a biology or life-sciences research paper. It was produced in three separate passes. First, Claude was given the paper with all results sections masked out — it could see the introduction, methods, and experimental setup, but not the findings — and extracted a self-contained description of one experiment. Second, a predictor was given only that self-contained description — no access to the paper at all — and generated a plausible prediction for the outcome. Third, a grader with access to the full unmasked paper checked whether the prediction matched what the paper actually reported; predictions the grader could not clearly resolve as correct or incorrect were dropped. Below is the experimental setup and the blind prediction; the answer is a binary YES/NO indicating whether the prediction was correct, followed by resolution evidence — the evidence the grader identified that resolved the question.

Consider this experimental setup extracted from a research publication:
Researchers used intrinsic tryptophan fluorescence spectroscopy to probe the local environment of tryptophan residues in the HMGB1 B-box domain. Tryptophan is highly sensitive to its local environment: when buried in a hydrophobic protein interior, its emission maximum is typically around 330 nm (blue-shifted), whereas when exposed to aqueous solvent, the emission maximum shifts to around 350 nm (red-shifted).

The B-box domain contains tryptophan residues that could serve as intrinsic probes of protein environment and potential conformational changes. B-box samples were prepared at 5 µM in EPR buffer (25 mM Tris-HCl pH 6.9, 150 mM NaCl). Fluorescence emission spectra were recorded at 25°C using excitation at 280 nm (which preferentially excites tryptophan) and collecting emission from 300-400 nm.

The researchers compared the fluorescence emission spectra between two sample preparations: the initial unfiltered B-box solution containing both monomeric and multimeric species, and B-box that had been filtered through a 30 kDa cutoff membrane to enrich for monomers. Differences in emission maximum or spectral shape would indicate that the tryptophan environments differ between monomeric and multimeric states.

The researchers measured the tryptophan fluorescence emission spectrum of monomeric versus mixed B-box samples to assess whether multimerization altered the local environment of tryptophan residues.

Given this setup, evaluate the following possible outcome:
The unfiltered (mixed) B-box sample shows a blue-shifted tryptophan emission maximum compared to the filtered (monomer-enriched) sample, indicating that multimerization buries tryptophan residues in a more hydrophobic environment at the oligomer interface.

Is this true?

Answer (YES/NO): NO